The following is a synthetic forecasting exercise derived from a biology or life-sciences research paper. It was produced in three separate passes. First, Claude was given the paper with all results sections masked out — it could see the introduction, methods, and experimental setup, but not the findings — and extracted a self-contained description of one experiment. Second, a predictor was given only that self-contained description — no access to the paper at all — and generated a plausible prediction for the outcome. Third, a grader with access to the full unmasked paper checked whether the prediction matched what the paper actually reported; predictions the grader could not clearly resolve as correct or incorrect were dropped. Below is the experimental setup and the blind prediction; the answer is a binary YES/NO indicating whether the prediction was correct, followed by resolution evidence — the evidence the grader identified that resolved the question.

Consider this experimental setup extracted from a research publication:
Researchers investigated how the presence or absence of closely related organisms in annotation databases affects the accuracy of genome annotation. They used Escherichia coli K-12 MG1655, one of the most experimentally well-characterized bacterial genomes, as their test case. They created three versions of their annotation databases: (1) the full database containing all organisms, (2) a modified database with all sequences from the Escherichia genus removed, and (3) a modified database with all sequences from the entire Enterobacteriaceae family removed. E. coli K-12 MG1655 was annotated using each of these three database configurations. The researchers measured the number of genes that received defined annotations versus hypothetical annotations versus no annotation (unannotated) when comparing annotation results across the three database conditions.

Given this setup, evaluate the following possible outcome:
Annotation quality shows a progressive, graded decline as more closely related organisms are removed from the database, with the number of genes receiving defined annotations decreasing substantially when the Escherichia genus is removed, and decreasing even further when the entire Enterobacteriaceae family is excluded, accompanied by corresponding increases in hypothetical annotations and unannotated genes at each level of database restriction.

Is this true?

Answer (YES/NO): NO